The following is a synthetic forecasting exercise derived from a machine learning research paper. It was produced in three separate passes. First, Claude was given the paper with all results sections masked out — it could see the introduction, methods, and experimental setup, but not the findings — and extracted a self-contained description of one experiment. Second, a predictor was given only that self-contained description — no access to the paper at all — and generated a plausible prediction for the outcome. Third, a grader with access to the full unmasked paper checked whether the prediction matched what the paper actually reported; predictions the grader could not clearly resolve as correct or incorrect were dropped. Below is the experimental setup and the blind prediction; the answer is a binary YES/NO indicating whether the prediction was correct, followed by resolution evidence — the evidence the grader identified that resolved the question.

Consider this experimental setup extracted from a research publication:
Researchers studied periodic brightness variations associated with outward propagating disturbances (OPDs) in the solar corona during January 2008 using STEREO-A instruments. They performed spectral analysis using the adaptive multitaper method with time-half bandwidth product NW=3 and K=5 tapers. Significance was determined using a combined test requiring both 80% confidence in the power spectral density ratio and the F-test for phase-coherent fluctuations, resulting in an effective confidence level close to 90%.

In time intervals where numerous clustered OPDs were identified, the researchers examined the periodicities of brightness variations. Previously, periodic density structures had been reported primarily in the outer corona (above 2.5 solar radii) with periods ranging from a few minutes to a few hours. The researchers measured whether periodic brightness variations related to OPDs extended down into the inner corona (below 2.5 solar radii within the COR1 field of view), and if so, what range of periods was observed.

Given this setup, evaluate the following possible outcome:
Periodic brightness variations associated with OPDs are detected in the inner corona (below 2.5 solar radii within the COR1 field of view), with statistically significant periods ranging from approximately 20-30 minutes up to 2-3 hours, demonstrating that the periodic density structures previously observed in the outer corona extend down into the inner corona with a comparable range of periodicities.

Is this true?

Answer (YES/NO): NO